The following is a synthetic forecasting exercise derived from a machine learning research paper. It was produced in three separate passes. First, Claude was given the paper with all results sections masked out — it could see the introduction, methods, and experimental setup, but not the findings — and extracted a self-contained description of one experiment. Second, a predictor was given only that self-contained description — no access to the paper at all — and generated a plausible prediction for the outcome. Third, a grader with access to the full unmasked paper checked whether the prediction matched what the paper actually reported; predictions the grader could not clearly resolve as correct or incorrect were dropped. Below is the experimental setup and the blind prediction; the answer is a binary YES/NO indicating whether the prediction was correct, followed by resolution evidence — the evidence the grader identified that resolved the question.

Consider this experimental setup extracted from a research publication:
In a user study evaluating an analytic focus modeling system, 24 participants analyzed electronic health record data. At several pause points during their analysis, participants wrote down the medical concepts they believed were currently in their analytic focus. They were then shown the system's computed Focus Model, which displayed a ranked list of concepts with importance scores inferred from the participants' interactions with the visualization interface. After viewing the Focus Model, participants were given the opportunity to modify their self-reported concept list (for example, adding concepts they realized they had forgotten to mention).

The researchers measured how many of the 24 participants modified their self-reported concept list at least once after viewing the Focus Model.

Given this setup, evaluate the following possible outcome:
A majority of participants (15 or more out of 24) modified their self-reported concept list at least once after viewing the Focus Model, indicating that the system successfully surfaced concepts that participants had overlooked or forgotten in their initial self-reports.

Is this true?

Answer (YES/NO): YES